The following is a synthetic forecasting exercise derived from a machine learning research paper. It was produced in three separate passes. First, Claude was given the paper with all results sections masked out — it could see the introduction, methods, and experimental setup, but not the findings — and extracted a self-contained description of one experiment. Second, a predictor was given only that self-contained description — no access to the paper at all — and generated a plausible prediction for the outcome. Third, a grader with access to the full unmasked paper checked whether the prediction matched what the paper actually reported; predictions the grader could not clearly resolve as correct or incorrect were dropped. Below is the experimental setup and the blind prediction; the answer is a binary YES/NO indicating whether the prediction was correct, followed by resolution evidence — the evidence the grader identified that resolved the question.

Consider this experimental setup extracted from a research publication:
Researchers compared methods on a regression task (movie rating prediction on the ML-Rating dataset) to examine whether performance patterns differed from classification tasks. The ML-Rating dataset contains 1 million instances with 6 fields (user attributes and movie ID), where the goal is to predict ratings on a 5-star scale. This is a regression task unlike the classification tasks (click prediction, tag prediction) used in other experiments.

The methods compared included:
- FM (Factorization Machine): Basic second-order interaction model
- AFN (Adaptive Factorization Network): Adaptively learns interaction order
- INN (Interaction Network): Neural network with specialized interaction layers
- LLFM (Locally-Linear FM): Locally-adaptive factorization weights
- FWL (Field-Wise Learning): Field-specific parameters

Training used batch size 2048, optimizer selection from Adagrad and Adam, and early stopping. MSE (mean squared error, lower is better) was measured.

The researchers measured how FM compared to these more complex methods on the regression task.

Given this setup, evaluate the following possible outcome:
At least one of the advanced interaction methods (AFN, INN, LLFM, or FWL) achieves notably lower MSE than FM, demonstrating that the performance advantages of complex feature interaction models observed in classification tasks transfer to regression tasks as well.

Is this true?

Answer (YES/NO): NO